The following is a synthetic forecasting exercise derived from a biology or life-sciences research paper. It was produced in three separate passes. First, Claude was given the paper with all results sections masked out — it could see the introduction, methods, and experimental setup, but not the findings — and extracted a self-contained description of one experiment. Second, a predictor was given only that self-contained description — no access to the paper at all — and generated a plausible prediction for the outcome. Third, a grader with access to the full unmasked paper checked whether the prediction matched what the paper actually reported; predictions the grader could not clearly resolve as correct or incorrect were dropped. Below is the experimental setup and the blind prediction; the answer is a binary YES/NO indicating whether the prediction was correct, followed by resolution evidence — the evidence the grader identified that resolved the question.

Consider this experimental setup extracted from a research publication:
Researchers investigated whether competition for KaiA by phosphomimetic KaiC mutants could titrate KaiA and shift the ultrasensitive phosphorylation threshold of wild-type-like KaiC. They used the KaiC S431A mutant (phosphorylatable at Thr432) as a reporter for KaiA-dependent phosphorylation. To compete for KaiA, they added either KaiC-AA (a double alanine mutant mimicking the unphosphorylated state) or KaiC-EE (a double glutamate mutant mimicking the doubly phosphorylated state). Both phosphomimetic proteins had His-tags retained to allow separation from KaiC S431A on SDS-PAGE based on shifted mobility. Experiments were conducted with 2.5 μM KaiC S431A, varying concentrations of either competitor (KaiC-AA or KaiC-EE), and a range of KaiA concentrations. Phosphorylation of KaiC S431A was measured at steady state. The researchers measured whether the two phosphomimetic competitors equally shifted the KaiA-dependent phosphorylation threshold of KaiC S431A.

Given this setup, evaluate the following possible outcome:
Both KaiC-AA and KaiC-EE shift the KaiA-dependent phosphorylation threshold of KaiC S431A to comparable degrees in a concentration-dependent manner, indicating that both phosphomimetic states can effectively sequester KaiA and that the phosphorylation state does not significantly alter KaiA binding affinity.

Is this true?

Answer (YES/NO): NO